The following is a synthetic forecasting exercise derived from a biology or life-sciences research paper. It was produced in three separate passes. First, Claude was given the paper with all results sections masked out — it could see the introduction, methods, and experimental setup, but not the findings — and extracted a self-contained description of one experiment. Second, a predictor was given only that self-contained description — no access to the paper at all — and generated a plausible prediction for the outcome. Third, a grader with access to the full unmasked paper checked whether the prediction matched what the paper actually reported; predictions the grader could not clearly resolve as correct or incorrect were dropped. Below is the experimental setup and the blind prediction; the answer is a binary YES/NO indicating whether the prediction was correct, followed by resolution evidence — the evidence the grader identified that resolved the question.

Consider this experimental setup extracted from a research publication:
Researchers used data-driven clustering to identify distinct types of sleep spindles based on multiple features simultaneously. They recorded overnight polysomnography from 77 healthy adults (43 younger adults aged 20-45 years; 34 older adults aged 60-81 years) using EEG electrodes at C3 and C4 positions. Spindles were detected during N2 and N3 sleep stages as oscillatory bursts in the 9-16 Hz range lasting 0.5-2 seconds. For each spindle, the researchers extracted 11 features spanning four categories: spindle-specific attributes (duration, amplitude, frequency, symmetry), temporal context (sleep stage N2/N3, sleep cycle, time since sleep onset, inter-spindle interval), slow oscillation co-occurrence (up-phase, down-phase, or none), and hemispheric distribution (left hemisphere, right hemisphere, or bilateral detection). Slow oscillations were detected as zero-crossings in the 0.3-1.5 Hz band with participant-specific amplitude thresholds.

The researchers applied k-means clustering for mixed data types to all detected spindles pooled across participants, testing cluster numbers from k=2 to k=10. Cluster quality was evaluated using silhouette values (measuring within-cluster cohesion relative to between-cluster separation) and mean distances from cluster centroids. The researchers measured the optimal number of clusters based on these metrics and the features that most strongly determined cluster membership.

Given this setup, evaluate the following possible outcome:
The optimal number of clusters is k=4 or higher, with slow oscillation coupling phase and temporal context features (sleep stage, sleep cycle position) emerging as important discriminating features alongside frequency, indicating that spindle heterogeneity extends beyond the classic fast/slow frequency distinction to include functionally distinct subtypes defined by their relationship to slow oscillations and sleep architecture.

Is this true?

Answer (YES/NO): YES